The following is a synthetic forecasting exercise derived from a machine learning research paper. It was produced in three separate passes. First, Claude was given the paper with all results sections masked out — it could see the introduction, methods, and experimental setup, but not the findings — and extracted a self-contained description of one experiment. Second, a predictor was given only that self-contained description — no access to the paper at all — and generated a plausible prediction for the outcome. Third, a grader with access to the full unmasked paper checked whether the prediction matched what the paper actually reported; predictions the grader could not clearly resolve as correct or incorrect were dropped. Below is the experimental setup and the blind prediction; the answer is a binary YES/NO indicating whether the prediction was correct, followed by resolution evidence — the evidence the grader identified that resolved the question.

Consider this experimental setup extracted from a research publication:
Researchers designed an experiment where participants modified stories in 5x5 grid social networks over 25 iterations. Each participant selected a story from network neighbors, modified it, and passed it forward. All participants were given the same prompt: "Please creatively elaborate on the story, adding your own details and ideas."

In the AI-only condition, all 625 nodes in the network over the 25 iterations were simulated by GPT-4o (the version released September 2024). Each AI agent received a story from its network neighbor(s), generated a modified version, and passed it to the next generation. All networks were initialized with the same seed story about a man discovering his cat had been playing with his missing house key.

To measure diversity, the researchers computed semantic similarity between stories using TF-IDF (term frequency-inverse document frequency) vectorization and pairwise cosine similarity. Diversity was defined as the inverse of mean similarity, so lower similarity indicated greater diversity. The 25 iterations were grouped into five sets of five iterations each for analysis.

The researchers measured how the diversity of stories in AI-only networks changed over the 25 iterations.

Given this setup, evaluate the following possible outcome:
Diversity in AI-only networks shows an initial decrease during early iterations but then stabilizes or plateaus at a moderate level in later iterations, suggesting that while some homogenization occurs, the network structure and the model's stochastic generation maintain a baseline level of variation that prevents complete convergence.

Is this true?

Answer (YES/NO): NO